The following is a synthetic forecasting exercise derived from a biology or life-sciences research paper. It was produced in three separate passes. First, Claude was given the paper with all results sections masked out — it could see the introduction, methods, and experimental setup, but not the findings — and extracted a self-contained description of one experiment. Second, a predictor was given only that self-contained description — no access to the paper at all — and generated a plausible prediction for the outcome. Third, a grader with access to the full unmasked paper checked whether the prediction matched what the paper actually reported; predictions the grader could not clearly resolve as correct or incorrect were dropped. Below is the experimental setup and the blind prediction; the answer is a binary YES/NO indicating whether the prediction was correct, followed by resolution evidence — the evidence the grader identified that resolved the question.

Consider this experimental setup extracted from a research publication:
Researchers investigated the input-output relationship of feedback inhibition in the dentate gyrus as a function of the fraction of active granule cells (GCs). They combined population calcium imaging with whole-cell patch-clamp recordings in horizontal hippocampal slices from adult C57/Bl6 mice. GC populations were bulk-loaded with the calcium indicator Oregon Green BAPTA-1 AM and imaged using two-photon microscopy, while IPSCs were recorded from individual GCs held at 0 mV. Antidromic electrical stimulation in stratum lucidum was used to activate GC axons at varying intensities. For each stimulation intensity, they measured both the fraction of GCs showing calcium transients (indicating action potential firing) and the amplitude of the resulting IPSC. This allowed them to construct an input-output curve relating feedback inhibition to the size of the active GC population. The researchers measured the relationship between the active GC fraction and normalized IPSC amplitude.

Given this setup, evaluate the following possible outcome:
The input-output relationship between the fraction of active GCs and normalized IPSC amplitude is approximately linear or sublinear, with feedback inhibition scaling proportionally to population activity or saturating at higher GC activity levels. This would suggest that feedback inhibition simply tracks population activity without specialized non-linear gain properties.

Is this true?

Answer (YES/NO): YES